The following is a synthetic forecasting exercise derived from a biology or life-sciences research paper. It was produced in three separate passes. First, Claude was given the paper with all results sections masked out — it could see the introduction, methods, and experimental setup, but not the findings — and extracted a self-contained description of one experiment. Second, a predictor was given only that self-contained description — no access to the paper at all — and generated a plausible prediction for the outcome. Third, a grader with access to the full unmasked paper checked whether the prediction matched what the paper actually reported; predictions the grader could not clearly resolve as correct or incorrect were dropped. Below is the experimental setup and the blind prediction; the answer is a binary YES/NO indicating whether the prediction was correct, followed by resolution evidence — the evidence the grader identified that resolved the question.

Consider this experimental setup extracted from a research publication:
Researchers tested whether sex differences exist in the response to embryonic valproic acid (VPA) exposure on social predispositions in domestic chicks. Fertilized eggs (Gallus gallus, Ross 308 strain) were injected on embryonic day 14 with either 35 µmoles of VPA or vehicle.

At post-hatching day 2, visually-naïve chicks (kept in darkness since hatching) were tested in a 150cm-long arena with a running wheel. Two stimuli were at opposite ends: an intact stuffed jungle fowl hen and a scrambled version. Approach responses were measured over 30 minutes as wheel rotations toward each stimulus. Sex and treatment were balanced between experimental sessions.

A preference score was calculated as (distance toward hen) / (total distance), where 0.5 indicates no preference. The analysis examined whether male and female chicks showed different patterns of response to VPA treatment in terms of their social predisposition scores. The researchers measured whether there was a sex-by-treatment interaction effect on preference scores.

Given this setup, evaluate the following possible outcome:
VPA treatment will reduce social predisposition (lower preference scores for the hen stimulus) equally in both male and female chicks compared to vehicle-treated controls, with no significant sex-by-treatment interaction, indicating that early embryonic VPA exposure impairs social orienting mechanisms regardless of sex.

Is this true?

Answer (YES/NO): YES